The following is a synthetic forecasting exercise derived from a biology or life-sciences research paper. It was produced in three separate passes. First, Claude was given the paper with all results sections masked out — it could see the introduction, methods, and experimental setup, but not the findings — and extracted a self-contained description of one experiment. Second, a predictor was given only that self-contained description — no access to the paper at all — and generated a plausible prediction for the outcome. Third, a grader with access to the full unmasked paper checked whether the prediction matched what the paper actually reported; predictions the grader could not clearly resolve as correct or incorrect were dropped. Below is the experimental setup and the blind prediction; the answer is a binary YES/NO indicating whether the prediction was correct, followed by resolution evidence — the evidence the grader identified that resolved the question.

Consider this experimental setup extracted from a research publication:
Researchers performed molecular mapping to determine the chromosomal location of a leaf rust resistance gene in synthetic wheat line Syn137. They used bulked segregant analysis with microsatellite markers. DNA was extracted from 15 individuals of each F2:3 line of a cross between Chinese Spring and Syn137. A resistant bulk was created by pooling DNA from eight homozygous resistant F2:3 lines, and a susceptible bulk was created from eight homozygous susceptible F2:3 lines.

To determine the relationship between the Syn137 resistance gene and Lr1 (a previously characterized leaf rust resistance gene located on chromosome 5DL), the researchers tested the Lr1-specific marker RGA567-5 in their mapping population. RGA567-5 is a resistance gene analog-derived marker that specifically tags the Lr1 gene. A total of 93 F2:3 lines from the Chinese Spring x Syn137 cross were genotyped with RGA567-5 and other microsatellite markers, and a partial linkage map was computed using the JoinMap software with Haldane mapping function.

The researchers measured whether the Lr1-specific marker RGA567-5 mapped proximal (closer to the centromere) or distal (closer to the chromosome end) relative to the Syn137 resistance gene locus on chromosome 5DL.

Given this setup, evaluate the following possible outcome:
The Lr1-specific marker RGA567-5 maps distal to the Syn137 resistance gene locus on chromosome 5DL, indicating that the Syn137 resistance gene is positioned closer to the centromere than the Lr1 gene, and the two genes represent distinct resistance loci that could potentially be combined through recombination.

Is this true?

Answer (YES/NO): NO